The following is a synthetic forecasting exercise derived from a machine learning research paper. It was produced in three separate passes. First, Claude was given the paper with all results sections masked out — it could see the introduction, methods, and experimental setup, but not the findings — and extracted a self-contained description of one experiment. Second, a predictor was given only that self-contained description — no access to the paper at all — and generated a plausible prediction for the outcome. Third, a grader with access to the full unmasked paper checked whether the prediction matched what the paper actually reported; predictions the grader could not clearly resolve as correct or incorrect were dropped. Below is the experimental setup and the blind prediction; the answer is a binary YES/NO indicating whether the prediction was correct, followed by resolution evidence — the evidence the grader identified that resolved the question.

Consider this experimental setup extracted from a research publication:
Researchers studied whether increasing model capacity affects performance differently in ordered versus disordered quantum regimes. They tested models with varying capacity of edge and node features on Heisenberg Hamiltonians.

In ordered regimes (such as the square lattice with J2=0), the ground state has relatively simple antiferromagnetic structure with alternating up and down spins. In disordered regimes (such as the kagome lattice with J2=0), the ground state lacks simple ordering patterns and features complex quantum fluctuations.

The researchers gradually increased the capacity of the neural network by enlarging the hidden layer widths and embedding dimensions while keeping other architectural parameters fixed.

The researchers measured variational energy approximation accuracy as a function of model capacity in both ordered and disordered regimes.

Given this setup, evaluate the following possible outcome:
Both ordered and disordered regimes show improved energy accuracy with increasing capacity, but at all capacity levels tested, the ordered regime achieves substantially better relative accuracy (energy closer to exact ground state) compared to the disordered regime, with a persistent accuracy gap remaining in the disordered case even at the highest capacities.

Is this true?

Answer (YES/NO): NO